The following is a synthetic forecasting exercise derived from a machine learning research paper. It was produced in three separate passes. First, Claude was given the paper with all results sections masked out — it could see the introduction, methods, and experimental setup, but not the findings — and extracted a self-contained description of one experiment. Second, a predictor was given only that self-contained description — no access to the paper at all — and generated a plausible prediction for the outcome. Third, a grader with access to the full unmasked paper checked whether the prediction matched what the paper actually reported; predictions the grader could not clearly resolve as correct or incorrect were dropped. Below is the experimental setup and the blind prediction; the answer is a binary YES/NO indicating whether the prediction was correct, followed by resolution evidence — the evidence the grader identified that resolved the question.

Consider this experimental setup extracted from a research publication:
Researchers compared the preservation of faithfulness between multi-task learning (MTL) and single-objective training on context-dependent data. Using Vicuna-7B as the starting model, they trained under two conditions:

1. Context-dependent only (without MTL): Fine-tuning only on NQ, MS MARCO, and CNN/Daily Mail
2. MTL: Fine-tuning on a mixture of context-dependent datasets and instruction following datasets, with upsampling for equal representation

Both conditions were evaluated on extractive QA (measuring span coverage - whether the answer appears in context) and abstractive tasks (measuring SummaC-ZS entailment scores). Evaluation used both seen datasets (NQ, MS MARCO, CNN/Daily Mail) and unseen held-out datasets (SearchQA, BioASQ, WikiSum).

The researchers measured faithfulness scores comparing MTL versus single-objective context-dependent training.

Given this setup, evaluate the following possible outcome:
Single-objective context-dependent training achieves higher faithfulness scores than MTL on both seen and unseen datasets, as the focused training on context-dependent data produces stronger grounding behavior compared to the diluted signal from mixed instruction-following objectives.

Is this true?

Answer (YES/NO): NO